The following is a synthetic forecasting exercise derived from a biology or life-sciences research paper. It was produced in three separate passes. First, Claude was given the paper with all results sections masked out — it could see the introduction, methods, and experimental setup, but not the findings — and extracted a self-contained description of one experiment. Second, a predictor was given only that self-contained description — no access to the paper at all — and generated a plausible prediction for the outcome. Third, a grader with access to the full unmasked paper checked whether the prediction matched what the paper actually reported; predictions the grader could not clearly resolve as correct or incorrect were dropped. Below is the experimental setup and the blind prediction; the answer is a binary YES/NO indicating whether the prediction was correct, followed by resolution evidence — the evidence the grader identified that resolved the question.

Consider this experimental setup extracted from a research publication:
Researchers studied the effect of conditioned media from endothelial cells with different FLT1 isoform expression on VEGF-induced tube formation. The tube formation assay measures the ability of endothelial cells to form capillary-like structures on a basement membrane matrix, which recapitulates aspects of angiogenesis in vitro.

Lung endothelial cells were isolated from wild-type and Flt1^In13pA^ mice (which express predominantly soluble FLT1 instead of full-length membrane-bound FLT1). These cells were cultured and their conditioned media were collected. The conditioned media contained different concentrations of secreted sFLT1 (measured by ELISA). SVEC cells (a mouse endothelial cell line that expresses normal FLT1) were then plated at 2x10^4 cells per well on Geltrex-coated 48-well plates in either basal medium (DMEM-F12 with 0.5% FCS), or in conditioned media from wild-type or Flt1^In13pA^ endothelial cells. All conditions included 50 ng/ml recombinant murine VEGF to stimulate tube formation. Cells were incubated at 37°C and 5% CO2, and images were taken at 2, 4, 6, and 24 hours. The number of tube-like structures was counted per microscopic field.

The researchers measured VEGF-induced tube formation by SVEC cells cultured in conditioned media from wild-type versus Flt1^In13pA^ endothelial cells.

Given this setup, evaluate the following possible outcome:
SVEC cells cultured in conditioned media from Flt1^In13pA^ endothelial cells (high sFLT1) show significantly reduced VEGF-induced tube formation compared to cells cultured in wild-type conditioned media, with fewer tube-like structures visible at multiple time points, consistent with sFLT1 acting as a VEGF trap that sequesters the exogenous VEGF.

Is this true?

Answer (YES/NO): YES